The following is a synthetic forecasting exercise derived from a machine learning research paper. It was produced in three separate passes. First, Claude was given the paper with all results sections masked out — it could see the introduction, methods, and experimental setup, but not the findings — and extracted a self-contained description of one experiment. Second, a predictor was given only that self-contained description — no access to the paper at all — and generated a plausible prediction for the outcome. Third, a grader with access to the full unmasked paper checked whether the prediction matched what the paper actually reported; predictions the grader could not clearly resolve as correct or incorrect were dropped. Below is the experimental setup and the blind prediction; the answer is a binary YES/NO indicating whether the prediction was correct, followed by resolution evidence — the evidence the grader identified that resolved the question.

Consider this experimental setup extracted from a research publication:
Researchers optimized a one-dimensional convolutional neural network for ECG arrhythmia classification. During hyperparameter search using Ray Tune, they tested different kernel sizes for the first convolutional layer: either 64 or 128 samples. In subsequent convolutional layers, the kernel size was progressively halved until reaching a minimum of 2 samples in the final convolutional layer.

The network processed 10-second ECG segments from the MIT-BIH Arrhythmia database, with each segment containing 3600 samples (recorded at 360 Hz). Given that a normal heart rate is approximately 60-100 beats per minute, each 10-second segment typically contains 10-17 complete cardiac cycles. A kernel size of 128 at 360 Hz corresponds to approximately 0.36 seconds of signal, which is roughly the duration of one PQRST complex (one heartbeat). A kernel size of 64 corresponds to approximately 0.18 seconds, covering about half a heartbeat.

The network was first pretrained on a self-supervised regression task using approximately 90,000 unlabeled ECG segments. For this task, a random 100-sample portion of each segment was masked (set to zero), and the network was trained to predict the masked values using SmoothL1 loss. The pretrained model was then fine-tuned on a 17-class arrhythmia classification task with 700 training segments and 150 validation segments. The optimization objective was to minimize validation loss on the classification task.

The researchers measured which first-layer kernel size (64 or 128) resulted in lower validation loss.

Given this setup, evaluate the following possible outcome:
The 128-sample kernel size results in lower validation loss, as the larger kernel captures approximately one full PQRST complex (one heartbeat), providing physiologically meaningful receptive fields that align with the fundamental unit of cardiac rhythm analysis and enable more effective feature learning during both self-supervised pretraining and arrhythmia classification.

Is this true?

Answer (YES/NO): YES